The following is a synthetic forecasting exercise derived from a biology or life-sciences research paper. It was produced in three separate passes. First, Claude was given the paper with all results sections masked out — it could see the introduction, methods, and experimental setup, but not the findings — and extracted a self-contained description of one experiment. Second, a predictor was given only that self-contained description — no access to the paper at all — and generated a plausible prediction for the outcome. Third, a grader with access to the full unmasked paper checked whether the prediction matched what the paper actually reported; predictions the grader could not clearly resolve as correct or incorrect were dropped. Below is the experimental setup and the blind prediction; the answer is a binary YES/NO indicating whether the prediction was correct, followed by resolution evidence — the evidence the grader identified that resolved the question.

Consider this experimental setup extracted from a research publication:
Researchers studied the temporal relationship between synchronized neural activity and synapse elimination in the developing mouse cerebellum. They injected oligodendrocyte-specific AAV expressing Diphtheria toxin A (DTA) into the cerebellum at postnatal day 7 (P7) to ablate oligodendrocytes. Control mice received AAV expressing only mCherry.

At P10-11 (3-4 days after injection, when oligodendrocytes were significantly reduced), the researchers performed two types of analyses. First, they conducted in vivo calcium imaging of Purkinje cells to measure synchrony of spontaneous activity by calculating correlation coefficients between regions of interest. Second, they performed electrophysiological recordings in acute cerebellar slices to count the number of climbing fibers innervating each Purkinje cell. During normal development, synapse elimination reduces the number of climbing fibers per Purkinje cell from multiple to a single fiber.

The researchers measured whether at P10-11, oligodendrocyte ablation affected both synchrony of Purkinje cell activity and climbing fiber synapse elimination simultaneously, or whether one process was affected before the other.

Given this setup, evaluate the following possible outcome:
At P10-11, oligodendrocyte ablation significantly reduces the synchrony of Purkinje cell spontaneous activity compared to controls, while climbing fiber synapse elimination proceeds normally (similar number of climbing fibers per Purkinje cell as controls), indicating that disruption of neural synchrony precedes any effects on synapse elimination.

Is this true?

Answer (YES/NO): YES